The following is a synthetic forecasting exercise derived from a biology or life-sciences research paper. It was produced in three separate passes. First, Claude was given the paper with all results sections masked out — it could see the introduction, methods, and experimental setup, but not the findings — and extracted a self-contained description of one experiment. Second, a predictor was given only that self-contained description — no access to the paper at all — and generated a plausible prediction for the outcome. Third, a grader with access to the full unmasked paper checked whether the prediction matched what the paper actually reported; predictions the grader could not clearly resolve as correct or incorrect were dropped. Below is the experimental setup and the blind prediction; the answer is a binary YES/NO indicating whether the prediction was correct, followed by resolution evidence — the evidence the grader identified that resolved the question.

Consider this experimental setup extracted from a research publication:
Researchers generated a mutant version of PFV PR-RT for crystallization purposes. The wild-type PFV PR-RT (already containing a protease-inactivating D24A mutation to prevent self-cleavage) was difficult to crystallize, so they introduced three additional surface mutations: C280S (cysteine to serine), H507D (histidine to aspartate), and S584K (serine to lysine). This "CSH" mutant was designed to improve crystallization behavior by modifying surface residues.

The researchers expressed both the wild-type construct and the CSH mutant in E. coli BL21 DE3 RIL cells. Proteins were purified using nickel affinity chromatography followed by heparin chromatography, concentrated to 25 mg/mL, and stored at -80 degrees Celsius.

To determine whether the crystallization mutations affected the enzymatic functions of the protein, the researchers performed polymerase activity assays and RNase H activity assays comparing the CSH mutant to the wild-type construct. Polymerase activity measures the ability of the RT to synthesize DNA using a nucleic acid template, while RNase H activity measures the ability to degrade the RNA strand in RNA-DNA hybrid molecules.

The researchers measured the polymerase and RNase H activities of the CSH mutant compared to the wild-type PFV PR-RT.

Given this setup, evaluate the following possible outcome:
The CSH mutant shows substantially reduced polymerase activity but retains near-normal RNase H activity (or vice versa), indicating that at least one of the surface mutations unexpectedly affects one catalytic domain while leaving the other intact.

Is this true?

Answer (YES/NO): NO